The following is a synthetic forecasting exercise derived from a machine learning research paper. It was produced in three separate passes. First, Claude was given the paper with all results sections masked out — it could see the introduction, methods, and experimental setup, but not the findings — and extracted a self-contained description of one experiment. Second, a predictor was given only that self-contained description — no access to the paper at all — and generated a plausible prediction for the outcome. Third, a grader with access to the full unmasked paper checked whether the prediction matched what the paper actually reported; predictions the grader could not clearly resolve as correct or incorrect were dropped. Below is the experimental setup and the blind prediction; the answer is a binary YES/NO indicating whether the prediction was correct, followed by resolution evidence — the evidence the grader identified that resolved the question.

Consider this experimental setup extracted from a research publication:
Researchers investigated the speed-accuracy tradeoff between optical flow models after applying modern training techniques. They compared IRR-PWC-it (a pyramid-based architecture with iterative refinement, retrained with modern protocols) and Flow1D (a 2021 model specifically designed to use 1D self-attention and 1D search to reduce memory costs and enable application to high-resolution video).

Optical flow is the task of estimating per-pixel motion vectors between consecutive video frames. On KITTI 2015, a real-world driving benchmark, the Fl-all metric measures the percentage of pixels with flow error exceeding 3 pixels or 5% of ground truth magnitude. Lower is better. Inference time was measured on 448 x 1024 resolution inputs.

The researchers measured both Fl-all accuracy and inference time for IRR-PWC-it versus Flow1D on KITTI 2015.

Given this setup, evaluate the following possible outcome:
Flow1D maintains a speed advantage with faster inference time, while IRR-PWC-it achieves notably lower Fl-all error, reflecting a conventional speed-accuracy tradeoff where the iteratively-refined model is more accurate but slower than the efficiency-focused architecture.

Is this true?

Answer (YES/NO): NO